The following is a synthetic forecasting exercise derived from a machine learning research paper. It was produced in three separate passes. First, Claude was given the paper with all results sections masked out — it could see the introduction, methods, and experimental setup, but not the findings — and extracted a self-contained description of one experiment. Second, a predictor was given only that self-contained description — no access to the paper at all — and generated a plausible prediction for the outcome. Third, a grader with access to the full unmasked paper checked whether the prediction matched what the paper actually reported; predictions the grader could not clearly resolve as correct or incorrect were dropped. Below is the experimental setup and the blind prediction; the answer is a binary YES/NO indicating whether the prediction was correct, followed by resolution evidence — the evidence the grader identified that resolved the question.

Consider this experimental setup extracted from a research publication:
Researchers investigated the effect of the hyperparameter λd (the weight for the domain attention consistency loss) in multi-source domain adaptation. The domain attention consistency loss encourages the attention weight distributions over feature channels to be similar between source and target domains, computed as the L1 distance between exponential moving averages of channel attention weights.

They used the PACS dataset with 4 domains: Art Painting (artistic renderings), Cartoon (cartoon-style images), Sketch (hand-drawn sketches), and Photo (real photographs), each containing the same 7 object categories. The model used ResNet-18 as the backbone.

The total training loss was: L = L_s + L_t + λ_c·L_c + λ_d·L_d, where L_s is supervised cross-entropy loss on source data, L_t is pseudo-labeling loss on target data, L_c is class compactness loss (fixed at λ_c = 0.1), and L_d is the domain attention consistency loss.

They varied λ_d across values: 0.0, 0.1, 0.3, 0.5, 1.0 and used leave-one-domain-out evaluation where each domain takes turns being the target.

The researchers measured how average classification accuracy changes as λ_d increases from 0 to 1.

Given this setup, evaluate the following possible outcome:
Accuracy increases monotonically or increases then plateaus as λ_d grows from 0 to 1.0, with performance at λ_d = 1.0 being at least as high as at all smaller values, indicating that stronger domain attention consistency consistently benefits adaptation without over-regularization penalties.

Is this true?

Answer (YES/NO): NO